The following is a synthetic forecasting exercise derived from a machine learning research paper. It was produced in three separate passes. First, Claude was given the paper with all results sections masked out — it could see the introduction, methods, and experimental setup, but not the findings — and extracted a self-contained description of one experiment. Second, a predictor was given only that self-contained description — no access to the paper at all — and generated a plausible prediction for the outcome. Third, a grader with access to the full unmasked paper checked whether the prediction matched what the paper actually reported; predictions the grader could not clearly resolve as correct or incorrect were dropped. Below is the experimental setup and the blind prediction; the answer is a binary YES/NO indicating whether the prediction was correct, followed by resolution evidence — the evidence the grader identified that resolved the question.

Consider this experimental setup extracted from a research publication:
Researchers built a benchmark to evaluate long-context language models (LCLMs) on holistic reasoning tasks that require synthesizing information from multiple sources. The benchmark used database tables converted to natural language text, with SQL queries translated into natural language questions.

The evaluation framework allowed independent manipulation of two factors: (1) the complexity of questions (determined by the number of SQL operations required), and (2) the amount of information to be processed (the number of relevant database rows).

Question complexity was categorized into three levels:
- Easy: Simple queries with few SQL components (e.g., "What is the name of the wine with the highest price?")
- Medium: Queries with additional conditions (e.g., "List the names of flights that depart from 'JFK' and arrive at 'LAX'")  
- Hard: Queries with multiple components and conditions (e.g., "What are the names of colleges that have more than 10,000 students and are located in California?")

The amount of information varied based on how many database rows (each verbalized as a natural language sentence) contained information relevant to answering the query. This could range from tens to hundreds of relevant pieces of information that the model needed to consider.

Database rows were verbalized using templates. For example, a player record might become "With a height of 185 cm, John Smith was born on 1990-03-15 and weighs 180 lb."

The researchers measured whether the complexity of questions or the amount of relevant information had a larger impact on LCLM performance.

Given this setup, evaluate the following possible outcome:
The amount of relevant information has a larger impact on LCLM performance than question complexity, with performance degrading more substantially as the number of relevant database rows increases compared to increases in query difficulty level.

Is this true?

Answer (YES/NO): NO